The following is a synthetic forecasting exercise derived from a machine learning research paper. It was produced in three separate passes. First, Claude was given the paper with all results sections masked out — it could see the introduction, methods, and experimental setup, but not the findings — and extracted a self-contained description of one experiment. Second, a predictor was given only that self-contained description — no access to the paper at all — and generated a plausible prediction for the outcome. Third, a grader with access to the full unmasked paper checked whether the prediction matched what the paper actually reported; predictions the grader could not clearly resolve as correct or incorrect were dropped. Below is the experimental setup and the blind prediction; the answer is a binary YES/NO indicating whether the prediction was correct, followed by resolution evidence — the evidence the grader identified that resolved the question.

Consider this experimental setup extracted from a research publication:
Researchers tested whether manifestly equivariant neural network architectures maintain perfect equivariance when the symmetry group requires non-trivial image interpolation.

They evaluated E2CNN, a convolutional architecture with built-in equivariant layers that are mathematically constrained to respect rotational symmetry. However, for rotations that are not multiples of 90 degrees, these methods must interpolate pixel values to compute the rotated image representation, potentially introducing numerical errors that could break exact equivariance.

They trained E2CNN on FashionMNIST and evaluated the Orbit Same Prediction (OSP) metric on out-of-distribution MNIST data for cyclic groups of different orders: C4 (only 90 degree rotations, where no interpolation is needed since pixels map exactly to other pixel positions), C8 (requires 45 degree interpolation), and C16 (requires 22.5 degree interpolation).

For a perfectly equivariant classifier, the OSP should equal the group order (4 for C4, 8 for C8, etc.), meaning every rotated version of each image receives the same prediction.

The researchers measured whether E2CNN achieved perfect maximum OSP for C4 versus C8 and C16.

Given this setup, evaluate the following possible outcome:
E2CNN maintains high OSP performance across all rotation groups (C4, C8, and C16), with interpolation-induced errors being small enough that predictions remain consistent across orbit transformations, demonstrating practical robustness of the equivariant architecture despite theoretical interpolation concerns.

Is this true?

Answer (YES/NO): NO